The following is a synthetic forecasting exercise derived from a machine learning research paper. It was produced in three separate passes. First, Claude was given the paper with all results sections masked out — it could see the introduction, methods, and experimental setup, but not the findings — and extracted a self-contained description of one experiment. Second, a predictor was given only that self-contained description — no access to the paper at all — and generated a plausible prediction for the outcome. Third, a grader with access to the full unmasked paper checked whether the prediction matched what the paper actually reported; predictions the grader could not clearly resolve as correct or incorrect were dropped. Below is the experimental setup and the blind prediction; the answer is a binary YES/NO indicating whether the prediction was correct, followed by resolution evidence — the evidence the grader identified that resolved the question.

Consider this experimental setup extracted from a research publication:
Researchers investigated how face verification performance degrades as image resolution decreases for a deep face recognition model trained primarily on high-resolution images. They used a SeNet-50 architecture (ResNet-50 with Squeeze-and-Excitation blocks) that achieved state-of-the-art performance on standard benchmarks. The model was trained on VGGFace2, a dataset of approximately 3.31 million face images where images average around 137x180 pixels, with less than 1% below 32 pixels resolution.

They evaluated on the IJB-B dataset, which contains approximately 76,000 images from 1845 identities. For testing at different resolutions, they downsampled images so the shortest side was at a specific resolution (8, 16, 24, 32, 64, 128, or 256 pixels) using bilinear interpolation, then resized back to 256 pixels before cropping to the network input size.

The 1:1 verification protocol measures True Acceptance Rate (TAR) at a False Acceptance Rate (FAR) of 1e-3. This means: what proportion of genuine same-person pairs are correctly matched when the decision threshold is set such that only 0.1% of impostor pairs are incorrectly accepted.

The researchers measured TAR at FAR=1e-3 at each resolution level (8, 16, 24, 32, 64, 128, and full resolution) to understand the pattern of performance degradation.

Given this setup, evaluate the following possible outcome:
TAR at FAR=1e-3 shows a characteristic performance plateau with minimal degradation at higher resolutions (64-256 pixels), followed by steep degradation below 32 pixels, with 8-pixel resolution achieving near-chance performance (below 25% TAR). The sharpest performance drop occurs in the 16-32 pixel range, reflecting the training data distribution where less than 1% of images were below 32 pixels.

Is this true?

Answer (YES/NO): YES